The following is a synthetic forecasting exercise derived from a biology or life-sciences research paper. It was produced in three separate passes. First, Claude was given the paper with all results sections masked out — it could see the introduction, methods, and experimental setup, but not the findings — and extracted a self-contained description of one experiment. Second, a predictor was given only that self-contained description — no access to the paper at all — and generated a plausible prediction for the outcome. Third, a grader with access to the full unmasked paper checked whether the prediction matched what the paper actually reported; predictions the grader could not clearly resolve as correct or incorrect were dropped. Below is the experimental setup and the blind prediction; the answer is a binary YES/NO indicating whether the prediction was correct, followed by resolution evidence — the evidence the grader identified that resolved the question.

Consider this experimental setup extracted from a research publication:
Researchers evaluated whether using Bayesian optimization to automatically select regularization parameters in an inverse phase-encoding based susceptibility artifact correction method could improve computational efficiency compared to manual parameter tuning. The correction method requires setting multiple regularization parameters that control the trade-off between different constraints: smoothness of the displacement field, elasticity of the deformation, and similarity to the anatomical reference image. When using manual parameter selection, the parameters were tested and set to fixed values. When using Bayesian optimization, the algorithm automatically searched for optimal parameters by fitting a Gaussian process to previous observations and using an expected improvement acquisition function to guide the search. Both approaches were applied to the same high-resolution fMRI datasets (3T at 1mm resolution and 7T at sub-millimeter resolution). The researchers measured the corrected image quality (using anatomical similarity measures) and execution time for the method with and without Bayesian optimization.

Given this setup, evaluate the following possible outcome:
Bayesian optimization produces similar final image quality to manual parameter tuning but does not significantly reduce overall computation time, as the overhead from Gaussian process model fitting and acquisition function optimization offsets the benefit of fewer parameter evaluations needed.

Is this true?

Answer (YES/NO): NO